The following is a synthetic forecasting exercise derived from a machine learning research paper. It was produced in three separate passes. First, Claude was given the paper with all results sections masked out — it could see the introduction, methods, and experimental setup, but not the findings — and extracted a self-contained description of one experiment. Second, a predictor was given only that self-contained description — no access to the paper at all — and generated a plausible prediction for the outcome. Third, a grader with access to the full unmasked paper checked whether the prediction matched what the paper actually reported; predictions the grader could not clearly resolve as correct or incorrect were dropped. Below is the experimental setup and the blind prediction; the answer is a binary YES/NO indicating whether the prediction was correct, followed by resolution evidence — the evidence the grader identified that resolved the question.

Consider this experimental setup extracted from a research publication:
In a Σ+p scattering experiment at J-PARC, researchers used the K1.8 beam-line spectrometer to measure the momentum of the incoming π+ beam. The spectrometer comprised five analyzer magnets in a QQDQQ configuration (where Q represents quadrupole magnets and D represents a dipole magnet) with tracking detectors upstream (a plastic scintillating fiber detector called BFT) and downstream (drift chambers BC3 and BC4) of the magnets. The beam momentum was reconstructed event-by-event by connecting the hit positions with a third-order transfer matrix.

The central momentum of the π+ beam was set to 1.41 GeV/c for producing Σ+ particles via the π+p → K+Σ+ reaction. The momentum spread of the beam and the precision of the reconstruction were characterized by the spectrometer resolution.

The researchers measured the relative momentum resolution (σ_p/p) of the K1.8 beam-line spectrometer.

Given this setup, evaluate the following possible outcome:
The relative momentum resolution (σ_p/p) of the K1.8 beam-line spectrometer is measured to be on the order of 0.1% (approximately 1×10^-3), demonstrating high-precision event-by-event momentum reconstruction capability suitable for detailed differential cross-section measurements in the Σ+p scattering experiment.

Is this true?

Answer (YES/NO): NO